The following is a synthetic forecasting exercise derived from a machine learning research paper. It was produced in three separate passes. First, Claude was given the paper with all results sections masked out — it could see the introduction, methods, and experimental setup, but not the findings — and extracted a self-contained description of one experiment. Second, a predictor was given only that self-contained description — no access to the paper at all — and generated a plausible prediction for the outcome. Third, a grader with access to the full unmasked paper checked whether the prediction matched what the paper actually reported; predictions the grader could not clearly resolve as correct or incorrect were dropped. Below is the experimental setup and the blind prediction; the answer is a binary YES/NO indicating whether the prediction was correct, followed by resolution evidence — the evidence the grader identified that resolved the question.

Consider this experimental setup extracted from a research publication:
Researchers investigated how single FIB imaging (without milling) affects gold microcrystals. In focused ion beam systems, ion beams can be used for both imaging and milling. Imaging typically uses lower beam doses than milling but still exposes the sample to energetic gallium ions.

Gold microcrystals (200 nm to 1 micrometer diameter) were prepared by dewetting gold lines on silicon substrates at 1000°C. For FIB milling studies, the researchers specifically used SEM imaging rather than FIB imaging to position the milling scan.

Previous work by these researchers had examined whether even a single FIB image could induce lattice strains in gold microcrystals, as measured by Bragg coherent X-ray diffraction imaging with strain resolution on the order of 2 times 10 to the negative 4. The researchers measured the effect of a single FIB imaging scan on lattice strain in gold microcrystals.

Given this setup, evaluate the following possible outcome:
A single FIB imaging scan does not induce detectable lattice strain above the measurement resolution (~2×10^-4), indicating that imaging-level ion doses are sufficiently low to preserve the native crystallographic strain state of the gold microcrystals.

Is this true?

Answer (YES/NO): NO